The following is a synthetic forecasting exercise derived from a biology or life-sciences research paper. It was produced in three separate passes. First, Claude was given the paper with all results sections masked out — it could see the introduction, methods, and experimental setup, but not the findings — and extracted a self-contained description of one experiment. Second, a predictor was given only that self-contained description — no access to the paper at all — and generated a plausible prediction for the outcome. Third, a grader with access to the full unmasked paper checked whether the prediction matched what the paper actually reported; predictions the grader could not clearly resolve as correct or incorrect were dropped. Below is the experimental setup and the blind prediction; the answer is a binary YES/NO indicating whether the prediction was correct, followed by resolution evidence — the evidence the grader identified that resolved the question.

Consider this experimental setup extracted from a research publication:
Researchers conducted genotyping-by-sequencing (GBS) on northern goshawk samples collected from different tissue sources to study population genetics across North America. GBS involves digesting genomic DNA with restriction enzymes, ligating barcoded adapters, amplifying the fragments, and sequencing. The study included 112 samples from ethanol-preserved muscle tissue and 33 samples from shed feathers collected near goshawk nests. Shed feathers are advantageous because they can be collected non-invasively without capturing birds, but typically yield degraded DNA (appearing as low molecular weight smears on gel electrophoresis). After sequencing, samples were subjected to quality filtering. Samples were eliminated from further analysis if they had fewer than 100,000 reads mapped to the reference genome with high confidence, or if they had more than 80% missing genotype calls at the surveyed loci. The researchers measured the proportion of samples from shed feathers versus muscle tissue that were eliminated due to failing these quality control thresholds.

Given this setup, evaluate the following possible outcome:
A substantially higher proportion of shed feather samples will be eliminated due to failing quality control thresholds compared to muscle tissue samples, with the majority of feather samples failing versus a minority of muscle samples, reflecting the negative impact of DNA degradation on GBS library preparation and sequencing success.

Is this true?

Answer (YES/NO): YES